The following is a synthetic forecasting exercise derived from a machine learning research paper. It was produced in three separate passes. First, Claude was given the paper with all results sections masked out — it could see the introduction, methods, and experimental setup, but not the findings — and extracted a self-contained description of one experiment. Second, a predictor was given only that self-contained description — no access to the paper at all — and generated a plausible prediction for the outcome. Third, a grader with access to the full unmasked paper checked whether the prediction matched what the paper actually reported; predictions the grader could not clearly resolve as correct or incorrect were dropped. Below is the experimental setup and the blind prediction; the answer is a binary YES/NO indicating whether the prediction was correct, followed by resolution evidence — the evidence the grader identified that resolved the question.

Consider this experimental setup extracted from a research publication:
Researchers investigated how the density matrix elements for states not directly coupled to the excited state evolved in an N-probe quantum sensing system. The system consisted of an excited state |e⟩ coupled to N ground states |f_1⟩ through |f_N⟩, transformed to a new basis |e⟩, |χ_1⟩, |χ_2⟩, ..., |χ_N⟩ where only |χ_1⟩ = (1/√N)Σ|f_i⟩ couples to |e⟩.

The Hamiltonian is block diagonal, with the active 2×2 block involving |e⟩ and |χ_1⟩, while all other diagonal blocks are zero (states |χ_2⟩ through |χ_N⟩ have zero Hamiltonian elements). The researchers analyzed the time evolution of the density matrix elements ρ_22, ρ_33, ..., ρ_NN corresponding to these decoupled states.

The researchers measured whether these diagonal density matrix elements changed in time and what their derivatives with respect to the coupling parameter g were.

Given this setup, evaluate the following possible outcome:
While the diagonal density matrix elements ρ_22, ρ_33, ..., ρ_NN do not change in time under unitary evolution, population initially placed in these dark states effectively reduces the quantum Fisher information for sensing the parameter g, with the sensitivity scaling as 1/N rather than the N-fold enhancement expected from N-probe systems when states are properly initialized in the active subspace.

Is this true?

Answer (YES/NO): NO